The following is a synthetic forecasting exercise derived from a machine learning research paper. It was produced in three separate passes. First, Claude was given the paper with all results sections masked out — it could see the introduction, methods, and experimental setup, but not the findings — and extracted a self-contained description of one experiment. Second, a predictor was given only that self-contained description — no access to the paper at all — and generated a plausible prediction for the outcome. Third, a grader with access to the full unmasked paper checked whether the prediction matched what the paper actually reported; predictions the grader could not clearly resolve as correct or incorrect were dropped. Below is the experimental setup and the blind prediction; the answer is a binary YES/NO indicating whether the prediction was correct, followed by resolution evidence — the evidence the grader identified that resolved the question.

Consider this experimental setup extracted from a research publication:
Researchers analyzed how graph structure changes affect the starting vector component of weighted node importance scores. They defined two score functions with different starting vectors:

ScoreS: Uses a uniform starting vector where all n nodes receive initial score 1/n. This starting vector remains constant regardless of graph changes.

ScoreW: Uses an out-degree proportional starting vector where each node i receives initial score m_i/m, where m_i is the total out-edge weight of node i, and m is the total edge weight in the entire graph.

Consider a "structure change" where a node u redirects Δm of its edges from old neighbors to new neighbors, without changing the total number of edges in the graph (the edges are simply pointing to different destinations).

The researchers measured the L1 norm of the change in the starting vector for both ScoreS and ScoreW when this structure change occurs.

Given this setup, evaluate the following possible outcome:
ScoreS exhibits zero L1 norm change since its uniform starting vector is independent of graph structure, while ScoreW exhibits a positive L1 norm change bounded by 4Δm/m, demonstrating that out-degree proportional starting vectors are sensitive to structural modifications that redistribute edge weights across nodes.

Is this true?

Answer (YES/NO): NO